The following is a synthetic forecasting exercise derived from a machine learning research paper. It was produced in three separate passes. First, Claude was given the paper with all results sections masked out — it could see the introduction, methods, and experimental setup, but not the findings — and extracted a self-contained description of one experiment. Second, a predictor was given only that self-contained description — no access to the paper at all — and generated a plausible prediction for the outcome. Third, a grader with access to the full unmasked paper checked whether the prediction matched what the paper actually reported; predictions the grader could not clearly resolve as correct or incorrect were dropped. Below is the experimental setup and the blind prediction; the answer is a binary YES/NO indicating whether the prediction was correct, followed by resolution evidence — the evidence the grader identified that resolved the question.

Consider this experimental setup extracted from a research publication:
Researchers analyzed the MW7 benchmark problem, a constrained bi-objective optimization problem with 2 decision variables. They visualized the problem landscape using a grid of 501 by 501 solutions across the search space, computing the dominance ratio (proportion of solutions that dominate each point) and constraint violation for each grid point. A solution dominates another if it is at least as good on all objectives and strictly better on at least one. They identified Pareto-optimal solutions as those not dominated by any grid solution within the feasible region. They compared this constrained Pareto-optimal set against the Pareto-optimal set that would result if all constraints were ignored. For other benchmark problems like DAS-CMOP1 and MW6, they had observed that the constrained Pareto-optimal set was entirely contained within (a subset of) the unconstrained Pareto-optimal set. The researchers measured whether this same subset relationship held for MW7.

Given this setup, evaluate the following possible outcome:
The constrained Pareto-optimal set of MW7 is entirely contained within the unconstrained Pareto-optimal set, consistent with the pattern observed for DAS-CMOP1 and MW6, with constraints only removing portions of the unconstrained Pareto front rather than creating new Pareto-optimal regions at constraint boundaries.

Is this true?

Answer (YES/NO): NO